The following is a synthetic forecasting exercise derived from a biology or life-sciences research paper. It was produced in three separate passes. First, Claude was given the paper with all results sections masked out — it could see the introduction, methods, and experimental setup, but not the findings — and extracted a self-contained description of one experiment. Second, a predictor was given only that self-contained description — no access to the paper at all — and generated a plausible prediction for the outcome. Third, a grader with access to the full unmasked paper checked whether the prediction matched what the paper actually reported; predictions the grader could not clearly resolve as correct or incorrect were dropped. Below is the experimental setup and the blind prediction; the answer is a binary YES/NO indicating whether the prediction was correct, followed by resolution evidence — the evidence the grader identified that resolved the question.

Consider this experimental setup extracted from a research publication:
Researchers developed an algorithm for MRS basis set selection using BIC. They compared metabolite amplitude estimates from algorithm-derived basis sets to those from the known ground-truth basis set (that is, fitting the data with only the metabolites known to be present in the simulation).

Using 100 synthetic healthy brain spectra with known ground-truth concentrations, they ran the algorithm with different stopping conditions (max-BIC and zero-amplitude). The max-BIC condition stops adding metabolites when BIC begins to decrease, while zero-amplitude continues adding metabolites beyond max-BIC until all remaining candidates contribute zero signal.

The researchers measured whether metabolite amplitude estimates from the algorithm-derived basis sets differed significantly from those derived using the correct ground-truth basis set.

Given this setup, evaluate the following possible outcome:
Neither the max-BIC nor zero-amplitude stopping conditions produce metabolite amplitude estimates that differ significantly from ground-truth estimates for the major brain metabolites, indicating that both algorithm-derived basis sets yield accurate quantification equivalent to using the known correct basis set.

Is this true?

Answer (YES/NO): NO